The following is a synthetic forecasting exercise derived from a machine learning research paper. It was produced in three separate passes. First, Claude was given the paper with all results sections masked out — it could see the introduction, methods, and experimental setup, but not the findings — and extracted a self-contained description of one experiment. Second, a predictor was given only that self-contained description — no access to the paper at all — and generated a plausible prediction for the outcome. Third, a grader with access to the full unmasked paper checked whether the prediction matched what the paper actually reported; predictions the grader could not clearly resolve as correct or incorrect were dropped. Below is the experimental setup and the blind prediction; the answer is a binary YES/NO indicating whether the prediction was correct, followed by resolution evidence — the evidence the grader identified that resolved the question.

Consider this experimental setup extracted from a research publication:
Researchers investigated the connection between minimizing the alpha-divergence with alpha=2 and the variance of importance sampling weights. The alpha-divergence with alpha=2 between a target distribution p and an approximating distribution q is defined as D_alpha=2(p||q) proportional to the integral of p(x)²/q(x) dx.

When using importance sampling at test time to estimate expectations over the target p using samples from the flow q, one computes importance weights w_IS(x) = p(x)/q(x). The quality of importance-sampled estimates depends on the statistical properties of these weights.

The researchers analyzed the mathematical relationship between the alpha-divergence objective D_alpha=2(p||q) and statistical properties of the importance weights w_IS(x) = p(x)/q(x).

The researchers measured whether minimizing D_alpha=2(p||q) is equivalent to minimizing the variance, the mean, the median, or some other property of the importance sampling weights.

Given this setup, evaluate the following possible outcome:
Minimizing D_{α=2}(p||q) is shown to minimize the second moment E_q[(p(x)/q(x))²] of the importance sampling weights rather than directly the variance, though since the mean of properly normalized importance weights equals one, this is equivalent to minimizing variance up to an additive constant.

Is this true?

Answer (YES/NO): NO